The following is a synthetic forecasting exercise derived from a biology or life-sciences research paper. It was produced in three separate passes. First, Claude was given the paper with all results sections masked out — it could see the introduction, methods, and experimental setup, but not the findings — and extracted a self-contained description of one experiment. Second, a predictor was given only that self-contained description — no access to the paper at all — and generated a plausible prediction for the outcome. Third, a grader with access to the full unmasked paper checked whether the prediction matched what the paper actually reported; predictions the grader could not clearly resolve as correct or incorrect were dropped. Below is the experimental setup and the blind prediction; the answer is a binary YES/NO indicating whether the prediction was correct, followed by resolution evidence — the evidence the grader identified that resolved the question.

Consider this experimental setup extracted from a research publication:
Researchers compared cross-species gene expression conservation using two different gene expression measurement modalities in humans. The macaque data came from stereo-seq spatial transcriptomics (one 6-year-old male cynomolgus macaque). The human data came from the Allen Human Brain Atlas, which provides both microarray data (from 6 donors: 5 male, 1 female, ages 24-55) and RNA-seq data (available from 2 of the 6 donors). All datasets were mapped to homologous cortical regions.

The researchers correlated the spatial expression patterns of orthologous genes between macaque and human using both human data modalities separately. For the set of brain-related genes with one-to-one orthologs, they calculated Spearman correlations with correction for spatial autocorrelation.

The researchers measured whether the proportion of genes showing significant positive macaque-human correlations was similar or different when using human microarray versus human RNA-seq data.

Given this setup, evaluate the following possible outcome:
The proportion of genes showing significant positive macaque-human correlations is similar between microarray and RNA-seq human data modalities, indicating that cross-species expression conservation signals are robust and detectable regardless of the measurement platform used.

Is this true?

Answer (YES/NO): YES